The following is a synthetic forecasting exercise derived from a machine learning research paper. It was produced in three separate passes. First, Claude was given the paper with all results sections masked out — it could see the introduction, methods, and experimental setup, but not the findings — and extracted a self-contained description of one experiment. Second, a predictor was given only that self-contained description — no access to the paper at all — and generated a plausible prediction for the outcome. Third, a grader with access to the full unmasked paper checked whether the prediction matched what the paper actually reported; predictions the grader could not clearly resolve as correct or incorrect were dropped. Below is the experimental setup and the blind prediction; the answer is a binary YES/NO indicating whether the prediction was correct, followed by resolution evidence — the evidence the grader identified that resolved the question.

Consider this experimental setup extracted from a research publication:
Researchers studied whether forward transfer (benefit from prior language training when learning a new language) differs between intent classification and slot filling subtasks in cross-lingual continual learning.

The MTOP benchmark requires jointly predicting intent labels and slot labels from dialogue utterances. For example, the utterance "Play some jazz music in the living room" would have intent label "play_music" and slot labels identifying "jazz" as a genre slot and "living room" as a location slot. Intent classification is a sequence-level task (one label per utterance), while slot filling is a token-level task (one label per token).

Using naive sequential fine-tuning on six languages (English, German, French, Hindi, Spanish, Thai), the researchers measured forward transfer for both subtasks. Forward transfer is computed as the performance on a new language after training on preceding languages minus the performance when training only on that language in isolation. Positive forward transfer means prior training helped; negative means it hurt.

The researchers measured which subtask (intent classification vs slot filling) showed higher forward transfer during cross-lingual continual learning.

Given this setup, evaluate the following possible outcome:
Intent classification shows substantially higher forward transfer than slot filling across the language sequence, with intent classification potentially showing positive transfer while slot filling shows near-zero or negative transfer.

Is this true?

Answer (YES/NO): NO